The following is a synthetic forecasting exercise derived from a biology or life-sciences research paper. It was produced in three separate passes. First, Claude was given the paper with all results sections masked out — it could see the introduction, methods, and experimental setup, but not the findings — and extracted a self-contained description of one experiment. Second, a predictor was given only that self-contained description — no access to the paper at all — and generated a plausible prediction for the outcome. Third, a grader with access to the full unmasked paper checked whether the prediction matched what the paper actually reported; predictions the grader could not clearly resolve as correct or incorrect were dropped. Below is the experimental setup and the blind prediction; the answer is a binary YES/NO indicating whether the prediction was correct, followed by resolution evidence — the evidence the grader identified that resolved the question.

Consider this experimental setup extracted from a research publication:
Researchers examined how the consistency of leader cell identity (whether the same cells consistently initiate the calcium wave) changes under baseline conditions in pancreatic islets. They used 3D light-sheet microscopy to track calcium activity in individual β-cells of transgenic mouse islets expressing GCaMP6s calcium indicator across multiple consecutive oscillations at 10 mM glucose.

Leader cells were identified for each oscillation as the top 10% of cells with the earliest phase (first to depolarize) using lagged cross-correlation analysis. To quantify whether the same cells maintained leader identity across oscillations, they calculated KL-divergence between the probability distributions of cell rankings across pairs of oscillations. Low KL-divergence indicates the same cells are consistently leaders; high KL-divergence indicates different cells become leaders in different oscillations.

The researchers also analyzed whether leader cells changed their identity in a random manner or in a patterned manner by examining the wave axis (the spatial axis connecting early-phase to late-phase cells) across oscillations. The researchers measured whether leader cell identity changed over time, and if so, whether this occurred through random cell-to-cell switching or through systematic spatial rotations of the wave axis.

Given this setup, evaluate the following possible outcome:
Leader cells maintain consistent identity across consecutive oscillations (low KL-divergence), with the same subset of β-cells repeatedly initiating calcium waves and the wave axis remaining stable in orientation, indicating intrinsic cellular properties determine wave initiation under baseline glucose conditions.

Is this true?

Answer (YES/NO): NO